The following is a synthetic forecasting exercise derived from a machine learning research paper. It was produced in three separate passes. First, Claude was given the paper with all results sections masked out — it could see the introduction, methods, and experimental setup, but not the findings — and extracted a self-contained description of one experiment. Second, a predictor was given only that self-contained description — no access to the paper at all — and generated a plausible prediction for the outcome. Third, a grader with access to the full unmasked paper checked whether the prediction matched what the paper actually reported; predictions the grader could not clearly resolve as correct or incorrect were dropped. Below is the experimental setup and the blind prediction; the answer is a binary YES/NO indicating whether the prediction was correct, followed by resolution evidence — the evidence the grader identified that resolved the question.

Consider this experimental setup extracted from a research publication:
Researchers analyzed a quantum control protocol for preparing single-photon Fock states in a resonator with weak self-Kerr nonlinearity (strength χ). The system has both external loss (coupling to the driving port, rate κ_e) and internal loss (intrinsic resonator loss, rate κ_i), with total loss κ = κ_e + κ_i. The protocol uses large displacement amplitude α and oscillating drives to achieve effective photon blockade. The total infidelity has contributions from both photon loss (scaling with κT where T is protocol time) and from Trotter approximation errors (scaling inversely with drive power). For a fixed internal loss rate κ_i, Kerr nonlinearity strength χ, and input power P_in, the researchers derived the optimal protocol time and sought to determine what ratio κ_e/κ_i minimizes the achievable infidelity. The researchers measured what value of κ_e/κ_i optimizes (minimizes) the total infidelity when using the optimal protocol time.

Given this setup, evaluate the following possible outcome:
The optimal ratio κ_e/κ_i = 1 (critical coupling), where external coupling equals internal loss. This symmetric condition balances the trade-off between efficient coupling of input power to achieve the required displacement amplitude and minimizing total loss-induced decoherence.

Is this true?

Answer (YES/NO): NO